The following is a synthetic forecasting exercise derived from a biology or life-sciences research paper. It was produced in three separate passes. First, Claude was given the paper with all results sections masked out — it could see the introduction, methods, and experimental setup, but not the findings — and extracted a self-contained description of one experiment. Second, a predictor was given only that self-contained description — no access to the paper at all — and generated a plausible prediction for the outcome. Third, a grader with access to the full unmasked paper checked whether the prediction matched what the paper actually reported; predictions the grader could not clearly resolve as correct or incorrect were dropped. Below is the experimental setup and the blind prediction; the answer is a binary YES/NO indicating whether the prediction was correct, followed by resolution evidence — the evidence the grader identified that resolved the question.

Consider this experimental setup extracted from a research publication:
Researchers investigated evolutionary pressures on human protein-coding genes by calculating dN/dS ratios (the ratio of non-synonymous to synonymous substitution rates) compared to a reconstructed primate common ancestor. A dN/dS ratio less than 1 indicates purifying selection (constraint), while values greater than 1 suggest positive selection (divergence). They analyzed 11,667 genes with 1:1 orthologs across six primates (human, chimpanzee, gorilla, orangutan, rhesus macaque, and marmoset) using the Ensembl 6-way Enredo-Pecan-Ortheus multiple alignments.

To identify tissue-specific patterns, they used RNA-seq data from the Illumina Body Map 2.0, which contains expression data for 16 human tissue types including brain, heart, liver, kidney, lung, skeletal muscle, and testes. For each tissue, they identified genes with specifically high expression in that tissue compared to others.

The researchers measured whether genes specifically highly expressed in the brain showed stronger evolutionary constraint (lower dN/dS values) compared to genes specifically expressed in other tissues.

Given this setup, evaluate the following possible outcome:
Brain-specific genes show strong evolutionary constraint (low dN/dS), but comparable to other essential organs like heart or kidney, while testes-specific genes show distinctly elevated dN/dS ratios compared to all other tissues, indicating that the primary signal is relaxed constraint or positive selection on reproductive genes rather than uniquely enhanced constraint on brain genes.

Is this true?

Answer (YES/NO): NO